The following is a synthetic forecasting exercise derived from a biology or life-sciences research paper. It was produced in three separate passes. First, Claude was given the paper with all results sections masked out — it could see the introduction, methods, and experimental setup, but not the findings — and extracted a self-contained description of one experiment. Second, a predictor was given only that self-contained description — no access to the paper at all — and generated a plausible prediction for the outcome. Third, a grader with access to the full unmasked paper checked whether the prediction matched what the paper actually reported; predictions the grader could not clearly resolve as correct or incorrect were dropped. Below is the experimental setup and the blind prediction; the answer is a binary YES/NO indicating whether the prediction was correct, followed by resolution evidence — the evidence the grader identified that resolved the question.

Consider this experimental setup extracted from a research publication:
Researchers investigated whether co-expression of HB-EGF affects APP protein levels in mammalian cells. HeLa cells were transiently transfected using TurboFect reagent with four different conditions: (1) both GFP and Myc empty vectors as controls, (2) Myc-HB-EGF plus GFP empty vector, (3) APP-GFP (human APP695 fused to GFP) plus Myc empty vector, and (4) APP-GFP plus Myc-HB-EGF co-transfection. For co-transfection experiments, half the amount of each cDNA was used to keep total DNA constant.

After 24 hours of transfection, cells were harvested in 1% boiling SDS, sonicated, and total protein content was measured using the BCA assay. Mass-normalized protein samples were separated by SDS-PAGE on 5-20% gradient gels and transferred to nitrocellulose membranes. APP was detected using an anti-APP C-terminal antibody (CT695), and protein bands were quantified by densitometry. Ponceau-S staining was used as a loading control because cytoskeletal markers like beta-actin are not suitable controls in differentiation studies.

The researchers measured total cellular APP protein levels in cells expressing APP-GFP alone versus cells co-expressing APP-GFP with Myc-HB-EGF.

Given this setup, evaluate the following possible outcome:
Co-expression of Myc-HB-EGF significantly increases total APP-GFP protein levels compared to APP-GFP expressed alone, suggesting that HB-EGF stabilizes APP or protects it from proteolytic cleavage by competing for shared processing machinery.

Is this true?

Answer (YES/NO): NO